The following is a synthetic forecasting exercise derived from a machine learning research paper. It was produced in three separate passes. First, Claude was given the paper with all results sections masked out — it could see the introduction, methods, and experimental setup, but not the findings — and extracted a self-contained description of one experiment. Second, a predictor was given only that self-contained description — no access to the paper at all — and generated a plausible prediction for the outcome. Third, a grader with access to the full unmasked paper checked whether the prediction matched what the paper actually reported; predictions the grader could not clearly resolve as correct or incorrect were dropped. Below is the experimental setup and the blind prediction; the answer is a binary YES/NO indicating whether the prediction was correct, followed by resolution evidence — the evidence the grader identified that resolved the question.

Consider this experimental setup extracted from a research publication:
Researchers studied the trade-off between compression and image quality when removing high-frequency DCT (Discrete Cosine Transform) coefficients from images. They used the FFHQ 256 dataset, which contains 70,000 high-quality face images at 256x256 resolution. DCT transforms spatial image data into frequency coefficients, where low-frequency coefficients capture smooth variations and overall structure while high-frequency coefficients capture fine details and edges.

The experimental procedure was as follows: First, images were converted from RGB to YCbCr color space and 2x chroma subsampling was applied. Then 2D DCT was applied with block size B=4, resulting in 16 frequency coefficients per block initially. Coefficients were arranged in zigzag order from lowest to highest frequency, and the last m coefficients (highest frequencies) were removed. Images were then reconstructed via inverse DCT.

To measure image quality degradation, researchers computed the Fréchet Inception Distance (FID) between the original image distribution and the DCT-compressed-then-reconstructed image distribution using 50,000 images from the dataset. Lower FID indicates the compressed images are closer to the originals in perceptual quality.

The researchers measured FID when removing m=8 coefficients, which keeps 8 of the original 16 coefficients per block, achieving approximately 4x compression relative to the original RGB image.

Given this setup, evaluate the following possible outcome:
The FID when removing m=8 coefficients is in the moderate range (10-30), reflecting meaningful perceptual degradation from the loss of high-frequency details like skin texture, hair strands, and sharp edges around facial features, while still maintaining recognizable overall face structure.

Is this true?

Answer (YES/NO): NO